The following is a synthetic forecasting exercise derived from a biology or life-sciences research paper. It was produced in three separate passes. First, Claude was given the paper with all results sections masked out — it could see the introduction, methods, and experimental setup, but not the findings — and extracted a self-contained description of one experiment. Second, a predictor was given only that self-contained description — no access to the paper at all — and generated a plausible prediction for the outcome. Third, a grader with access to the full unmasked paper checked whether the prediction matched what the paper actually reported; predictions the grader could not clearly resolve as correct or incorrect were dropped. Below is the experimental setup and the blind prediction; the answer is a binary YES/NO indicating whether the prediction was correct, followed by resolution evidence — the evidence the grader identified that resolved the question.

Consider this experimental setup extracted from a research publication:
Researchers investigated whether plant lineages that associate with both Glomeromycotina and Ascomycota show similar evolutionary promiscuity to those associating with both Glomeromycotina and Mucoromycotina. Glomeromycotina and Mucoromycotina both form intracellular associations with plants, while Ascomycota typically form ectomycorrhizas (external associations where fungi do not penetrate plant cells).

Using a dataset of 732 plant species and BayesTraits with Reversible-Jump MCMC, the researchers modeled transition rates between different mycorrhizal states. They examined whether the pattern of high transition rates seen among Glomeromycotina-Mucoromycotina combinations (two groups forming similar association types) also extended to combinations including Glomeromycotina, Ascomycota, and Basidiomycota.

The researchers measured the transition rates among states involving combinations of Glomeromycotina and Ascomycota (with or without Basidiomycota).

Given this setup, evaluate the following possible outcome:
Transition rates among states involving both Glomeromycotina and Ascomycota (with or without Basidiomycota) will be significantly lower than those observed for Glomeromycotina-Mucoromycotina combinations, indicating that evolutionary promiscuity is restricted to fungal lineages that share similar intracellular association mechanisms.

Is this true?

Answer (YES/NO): NO